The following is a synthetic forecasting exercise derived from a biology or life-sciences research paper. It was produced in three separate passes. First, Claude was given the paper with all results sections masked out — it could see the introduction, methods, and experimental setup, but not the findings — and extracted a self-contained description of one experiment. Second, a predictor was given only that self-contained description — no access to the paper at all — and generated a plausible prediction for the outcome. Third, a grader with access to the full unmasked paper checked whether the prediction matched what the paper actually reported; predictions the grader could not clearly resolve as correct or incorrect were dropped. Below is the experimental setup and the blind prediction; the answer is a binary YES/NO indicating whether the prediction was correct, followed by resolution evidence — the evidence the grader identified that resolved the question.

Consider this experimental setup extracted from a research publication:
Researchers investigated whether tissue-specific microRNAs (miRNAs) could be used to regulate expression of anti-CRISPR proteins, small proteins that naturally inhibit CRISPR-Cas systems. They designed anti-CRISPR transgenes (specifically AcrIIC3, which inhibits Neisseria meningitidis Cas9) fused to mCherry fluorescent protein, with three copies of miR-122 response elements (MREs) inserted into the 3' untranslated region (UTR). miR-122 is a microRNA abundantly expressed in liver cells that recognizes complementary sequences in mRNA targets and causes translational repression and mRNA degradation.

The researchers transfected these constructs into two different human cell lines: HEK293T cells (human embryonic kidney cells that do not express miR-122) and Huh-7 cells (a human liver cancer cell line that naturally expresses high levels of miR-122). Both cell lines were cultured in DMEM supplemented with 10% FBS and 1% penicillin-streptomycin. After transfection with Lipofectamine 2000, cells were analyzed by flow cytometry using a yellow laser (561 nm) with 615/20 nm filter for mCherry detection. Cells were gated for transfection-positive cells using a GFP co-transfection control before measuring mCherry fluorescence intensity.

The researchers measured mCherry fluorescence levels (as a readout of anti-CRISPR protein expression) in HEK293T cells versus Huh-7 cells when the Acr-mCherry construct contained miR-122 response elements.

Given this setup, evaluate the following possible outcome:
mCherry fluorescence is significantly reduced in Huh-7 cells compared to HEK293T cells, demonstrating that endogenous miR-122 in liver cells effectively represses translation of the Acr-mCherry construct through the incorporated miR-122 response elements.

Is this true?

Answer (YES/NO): YES